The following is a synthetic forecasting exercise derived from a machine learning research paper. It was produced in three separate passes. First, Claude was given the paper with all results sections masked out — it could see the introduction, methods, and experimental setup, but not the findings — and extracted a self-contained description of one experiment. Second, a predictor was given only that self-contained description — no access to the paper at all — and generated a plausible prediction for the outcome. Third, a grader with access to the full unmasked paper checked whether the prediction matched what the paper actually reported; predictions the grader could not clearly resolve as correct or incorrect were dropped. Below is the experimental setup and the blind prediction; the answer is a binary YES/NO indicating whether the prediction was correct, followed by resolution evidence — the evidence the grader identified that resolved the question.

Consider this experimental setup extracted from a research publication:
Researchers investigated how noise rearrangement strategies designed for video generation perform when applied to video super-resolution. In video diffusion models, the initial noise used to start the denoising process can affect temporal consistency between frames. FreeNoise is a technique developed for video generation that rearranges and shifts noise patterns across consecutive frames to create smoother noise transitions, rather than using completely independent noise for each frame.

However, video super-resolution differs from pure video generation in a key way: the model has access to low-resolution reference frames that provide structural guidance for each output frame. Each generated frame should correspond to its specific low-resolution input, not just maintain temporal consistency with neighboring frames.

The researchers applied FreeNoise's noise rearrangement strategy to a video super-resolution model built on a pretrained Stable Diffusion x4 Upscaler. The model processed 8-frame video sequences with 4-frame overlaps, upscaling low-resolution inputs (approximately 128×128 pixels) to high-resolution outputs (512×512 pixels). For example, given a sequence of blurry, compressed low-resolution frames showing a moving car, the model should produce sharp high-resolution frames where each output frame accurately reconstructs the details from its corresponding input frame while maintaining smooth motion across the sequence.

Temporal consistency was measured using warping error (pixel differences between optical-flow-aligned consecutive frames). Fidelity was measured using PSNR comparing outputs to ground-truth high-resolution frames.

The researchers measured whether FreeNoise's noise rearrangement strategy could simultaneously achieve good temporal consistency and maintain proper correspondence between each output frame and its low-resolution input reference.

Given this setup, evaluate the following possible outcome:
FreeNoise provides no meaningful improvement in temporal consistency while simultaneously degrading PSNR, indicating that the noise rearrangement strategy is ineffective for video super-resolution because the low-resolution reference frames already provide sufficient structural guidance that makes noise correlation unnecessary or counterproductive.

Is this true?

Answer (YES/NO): NO